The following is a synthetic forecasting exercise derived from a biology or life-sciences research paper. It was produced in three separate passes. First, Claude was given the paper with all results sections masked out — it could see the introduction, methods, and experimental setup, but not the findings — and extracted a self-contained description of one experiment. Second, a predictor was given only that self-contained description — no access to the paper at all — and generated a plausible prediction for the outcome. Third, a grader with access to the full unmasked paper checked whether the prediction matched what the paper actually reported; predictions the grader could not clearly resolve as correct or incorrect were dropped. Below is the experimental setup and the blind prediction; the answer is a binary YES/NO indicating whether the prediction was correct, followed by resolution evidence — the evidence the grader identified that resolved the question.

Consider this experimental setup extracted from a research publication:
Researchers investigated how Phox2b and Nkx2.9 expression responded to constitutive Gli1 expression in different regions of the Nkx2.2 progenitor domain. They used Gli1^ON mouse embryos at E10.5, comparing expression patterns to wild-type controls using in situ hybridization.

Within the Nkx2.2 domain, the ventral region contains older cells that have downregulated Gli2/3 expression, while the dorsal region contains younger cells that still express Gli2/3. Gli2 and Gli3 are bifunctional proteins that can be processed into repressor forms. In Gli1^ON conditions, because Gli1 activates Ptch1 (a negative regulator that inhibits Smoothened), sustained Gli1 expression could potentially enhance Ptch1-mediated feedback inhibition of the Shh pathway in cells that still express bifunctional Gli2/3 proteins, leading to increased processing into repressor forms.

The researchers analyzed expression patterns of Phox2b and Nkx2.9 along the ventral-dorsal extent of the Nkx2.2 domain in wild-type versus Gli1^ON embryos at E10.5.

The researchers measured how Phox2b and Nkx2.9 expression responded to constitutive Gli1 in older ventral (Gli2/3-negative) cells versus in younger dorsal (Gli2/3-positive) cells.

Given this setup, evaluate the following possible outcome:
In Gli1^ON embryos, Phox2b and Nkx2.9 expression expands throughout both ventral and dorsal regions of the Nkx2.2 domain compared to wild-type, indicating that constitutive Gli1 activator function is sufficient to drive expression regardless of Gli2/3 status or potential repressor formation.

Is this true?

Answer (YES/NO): NO